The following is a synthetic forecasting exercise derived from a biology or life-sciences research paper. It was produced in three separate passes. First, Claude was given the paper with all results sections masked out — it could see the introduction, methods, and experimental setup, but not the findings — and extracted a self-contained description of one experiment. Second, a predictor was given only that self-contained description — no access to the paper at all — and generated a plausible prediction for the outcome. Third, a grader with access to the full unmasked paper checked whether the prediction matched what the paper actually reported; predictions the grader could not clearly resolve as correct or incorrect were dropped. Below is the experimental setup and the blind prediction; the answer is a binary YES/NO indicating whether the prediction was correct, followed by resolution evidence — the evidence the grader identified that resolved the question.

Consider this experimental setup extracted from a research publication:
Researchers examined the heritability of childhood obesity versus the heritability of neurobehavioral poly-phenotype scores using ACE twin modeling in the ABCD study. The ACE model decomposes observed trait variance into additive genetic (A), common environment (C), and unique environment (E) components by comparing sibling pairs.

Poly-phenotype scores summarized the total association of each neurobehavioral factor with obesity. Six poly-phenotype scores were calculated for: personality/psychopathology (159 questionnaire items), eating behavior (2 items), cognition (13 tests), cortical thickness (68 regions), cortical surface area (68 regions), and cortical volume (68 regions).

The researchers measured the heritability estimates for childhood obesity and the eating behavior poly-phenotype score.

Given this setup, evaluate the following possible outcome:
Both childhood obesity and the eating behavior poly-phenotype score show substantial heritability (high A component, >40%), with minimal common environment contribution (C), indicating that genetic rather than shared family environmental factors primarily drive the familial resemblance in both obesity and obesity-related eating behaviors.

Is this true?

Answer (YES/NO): NO